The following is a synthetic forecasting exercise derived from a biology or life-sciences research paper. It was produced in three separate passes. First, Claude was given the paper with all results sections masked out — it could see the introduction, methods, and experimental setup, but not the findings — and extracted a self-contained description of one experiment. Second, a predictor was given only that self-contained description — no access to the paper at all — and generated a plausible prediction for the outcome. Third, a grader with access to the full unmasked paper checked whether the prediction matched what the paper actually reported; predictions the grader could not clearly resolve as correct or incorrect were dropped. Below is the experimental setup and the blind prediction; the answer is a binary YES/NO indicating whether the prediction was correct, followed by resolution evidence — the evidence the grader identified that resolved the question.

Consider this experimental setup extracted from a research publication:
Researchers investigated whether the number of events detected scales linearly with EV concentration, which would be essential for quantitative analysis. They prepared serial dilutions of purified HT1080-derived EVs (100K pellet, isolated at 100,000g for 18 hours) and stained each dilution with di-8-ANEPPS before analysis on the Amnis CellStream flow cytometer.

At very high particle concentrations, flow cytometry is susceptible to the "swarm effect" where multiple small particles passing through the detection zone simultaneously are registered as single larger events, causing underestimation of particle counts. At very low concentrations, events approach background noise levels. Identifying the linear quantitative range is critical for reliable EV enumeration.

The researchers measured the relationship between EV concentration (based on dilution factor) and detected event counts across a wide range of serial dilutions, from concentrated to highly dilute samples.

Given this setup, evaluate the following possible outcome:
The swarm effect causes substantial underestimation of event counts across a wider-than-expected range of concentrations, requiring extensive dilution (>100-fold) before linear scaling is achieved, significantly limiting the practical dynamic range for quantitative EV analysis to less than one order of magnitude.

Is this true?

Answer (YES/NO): NO